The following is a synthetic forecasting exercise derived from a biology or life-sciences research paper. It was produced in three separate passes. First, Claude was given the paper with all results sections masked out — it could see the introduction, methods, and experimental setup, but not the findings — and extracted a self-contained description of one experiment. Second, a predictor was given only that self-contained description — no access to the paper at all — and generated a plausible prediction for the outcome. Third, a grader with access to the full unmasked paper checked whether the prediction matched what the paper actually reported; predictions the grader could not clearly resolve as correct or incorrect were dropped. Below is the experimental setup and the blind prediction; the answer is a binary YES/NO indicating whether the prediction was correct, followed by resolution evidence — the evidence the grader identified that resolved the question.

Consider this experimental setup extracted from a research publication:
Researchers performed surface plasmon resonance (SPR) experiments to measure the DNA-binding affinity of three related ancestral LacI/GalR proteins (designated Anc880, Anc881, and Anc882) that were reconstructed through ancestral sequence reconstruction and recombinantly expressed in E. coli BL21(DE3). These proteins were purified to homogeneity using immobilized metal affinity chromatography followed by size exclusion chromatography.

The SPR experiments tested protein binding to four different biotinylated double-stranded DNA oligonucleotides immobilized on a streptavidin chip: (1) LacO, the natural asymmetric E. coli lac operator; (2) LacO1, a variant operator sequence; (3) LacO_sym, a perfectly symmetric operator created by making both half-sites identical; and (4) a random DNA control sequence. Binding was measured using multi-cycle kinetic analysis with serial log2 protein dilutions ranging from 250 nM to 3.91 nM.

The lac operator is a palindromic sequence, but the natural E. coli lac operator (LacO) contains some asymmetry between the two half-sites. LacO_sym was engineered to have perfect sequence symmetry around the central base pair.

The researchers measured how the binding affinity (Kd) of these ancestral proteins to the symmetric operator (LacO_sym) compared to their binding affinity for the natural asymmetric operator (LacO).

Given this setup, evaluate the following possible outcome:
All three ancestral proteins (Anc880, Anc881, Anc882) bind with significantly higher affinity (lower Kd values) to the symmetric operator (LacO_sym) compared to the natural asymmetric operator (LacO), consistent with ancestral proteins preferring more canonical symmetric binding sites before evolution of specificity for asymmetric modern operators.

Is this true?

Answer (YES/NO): YES